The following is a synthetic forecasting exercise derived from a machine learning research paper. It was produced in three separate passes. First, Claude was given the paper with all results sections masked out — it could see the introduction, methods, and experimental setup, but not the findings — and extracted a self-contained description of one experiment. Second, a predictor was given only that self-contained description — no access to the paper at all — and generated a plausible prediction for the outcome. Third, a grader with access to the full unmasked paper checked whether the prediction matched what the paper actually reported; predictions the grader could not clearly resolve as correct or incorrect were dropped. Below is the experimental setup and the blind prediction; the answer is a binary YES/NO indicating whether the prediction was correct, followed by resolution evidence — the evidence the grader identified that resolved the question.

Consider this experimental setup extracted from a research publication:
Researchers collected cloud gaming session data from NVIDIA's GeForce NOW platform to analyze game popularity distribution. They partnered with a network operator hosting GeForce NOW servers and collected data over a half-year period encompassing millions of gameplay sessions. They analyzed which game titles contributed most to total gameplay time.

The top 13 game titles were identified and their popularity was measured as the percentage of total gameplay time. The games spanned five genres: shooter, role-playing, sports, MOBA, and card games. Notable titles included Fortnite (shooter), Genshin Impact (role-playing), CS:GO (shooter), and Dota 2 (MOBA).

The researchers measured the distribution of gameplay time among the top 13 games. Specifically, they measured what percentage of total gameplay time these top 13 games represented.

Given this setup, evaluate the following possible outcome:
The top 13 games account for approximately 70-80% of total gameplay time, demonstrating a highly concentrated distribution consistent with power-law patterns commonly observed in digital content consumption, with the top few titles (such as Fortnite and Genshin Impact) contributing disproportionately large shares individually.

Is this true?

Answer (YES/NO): YES